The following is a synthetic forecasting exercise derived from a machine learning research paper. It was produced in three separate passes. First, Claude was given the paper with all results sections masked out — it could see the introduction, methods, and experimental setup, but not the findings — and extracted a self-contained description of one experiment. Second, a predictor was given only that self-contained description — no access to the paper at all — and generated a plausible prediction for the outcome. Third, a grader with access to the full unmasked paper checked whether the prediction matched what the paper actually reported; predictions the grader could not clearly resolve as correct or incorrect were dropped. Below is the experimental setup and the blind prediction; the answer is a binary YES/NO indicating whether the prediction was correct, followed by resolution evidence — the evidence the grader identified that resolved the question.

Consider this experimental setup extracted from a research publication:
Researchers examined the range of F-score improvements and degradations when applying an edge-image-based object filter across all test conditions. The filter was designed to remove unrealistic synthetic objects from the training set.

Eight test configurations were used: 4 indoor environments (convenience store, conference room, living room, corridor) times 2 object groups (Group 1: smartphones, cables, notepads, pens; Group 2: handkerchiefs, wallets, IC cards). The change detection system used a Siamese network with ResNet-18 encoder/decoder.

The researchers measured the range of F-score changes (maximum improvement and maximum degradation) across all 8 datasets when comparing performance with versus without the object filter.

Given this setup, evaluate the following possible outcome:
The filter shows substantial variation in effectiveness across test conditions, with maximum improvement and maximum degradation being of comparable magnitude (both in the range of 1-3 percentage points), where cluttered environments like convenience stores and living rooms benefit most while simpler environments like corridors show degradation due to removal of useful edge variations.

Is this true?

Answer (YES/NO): NO